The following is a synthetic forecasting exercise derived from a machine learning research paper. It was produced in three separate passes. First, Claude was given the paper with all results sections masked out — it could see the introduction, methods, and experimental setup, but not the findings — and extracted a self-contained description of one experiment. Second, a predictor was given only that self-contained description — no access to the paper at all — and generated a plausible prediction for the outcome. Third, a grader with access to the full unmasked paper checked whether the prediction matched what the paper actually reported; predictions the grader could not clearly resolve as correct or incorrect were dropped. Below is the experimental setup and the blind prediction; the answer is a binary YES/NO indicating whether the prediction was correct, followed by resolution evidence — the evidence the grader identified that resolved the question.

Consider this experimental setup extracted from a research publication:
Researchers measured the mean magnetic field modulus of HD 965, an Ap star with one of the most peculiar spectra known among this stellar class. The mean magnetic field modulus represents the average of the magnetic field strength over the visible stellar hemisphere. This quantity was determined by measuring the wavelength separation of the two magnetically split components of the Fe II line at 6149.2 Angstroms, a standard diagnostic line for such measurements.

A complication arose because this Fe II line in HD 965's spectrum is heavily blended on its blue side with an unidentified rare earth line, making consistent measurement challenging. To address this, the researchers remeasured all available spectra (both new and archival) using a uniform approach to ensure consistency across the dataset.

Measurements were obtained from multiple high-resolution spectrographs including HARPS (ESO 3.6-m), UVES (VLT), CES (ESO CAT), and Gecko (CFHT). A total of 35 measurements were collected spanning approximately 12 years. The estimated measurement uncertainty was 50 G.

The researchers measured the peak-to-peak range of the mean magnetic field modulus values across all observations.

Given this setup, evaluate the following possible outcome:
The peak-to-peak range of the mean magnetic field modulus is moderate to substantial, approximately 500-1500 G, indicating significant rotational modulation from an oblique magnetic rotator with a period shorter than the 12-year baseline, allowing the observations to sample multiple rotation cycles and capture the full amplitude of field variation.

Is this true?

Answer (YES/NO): NO